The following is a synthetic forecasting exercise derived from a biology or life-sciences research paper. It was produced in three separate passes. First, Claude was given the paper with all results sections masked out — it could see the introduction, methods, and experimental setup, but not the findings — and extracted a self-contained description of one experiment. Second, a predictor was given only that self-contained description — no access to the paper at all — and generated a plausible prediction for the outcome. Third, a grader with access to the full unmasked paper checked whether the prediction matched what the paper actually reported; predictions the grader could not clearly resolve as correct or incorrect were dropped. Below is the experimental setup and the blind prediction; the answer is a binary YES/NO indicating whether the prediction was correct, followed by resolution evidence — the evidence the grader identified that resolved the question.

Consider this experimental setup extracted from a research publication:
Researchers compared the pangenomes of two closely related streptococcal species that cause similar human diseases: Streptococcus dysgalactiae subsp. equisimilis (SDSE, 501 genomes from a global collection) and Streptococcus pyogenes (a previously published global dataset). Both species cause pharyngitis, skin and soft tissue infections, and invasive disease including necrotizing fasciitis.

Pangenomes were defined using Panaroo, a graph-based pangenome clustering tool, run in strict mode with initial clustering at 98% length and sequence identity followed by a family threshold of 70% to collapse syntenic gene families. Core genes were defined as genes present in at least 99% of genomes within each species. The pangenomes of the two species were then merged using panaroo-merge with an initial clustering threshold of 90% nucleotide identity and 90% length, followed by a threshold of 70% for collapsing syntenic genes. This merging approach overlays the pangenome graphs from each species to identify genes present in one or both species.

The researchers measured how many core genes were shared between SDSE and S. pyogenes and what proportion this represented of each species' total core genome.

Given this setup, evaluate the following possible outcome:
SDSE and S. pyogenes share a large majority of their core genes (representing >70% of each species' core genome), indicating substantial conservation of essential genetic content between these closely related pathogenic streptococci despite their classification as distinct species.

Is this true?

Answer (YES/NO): YES